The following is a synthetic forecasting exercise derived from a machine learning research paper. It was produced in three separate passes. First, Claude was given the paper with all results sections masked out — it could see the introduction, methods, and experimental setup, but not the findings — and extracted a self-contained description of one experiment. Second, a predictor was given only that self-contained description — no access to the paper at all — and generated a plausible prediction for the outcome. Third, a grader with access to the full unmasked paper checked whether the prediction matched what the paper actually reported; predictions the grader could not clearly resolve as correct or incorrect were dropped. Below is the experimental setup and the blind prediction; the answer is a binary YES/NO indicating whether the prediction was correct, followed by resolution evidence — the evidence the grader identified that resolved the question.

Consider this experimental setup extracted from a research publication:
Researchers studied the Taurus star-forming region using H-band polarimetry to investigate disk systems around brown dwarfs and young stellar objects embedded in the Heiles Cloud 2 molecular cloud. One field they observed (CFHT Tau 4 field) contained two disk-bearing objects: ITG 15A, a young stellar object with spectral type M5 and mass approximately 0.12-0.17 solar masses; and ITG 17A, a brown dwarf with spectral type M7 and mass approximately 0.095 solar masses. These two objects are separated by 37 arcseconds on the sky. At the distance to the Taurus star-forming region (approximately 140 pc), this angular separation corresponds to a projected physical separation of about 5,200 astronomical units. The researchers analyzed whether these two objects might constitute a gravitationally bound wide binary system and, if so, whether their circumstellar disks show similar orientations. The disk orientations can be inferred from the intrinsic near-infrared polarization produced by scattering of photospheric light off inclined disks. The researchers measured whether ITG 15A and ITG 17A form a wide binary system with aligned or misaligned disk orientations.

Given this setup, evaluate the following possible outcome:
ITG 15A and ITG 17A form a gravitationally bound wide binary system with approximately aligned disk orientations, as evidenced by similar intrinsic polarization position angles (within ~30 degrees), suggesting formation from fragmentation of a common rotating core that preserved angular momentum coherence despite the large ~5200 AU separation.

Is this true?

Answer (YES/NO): YES